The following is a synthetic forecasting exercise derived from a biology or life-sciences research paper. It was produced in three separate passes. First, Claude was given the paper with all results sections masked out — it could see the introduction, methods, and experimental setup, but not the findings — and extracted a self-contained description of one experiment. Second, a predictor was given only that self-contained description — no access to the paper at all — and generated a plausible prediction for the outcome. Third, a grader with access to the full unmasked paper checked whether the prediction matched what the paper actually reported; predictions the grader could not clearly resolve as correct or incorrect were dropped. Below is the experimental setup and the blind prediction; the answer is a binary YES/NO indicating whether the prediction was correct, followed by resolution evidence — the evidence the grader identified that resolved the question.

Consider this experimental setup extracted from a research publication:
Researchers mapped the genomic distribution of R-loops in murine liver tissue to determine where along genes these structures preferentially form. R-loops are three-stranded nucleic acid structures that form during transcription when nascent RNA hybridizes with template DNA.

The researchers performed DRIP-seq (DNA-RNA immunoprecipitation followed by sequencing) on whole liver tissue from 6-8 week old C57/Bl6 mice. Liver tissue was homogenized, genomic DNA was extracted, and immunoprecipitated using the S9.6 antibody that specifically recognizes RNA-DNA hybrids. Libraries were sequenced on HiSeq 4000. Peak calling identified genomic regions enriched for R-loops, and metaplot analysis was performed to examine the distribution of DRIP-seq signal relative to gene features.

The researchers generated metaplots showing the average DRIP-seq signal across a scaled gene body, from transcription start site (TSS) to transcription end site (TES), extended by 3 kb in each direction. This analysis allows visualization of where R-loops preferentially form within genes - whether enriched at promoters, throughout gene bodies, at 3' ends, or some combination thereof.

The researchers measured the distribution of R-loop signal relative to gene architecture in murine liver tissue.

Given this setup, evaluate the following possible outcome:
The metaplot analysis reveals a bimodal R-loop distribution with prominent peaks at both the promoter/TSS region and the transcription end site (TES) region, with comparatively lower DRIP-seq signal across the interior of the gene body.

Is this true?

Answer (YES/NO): YES